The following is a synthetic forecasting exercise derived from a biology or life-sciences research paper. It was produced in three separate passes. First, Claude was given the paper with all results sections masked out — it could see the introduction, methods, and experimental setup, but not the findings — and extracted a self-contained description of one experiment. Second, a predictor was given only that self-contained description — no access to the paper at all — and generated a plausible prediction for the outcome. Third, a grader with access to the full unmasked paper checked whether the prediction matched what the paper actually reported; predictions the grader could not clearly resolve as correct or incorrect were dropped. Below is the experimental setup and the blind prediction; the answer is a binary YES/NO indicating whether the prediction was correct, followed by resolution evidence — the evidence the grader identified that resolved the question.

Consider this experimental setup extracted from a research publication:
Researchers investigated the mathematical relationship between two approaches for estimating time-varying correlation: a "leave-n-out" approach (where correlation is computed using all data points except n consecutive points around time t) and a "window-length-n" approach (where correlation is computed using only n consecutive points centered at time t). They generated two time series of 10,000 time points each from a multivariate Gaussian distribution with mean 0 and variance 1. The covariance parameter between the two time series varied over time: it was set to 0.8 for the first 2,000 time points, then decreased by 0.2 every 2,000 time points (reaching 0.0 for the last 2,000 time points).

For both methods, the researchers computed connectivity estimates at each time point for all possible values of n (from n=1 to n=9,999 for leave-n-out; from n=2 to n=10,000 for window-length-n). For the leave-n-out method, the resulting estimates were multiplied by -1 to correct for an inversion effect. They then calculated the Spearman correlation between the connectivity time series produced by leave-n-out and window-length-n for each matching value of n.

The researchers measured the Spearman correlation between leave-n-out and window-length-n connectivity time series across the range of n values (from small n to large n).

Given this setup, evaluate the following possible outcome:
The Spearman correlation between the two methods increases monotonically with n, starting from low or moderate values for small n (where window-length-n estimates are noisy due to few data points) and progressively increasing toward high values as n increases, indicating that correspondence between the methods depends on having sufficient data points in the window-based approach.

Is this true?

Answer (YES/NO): NO